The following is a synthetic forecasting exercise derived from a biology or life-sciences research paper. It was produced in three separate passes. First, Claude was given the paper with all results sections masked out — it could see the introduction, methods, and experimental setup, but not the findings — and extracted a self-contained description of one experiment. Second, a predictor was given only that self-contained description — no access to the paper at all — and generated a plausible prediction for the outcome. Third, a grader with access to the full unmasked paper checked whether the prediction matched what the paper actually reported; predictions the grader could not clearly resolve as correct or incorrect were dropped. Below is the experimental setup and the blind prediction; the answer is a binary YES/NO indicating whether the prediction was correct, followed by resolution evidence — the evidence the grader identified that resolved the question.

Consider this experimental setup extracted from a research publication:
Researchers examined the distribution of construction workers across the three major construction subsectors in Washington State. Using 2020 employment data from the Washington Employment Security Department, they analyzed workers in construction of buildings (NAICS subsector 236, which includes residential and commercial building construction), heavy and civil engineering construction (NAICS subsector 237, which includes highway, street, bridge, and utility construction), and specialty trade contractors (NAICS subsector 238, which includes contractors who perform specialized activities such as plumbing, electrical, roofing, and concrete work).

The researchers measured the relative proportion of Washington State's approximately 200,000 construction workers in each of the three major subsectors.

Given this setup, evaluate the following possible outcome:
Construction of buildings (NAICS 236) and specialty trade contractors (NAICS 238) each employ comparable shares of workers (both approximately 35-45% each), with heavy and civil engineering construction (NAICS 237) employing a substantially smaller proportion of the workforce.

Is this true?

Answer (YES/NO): NO